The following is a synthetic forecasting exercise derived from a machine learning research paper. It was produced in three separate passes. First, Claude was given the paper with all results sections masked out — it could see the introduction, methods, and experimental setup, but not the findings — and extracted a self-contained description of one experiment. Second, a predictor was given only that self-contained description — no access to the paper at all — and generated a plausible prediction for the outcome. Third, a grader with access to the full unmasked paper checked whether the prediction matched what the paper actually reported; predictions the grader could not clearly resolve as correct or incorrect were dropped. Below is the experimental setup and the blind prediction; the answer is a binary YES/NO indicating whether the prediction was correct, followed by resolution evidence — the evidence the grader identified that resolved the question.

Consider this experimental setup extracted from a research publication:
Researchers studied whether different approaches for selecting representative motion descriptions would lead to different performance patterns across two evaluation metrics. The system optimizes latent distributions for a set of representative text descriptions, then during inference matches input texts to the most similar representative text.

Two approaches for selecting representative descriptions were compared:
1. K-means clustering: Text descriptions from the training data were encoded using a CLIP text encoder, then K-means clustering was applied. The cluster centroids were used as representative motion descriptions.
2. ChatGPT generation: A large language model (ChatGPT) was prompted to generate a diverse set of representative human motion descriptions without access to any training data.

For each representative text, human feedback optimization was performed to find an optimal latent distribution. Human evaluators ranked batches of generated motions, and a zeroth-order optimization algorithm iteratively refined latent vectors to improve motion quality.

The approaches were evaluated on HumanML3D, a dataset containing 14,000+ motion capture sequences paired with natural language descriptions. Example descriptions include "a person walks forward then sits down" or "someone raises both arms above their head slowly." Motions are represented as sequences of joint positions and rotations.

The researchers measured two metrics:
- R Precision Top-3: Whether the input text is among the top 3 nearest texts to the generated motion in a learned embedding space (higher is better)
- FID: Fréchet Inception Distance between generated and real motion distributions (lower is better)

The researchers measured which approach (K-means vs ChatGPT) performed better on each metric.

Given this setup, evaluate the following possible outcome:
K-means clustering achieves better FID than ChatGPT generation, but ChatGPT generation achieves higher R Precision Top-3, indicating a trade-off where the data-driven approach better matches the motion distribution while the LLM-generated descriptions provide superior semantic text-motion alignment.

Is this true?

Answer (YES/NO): NO